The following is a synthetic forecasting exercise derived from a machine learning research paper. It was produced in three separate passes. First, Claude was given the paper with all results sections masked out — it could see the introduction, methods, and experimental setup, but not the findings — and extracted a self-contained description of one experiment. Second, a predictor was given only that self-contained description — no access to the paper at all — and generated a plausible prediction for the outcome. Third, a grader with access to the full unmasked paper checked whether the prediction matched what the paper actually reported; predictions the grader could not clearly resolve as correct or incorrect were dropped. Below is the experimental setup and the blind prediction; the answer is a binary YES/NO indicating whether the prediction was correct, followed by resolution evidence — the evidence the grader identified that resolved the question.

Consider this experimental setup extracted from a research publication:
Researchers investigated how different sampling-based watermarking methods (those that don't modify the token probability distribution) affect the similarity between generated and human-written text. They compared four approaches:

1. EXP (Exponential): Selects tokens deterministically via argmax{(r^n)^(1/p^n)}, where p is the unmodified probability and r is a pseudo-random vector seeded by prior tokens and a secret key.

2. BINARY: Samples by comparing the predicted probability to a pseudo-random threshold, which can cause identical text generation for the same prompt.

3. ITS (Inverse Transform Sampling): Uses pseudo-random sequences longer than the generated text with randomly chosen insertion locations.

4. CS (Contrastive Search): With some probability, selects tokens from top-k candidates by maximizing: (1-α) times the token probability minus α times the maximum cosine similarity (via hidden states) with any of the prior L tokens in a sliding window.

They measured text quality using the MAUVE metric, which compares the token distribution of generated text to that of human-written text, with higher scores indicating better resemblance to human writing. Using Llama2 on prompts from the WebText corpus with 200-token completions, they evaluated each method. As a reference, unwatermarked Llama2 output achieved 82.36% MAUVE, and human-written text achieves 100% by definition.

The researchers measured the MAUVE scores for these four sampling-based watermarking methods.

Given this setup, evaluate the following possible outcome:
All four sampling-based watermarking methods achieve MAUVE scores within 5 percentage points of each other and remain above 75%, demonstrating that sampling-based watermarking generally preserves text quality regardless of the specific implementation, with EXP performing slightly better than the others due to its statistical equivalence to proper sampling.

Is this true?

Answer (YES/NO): NO